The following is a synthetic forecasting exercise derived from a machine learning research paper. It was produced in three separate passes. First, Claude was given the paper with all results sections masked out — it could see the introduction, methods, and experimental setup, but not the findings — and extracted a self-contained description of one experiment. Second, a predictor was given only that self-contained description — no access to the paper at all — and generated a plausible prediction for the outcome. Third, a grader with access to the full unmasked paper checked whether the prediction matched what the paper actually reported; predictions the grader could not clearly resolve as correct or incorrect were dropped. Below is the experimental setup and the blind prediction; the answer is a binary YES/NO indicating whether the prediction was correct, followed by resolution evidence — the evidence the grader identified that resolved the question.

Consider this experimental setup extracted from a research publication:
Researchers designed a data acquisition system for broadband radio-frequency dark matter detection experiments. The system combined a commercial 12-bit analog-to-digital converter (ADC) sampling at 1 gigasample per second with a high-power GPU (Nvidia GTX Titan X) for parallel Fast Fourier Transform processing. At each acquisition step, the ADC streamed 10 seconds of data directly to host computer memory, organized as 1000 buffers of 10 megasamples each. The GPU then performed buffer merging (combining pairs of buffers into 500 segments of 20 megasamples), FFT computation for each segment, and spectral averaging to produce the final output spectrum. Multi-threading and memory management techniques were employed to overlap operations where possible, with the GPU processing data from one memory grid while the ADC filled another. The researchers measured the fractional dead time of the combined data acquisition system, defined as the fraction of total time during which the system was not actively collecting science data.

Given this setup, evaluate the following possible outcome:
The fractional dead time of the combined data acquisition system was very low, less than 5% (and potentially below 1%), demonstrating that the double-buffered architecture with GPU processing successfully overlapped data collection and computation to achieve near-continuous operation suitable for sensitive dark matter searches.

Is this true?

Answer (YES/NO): NO